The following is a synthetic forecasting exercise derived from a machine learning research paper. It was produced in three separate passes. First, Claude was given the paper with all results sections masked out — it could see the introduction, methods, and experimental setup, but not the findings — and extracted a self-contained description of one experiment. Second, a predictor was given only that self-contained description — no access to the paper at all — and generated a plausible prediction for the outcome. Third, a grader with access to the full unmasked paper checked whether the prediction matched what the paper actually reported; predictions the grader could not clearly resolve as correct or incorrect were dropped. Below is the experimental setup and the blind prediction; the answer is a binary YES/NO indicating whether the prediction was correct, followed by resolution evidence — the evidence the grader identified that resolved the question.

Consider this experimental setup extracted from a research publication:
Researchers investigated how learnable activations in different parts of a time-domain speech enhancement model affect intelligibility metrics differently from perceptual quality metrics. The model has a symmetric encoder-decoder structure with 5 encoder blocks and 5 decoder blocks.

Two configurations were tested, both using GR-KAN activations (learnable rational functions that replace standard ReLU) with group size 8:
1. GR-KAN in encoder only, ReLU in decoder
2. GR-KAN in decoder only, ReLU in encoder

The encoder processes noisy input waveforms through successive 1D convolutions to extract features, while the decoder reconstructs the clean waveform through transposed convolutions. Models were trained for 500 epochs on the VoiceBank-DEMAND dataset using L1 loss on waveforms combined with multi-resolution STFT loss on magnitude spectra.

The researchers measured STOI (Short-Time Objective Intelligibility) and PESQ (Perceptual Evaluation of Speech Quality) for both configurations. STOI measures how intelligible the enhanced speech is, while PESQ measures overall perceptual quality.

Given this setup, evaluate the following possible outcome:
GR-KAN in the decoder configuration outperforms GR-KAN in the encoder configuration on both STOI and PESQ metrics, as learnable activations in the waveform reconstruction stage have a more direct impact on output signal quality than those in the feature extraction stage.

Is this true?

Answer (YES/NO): NO